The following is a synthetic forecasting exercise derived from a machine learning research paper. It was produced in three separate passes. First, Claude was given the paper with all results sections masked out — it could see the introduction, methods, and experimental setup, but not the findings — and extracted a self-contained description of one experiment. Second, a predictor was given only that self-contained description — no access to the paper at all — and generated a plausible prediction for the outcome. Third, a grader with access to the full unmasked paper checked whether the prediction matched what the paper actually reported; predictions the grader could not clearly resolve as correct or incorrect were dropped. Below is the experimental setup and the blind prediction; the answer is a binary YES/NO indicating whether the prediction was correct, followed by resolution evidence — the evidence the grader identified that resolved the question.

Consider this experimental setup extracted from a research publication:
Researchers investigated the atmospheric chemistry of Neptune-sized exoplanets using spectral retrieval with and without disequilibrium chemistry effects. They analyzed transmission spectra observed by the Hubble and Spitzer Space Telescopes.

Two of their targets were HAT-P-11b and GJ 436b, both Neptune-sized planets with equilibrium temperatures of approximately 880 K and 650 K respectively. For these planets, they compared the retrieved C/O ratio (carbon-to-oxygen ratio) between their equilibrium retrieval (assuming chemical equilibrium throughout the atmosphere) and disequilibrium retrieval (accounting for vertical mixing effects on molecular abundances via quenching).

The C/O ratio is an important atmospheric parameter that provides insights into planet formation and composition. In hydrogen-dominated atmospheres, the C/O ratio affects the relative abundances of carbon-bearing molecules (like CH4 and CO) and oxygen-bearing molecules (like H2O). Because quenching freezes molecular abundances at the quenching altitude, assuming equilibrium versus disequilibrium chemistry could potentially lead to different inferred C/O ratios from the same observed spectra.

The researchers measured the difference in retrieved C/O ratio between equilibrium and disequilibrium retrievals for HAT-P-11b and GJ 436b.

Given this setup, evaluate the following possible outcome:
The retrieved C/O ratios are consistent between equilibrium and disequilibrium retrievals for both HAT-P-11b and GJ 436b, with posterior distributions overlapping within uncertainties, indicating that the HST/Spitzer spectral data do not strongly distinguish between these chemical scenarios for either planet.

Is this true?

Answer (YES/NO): NO